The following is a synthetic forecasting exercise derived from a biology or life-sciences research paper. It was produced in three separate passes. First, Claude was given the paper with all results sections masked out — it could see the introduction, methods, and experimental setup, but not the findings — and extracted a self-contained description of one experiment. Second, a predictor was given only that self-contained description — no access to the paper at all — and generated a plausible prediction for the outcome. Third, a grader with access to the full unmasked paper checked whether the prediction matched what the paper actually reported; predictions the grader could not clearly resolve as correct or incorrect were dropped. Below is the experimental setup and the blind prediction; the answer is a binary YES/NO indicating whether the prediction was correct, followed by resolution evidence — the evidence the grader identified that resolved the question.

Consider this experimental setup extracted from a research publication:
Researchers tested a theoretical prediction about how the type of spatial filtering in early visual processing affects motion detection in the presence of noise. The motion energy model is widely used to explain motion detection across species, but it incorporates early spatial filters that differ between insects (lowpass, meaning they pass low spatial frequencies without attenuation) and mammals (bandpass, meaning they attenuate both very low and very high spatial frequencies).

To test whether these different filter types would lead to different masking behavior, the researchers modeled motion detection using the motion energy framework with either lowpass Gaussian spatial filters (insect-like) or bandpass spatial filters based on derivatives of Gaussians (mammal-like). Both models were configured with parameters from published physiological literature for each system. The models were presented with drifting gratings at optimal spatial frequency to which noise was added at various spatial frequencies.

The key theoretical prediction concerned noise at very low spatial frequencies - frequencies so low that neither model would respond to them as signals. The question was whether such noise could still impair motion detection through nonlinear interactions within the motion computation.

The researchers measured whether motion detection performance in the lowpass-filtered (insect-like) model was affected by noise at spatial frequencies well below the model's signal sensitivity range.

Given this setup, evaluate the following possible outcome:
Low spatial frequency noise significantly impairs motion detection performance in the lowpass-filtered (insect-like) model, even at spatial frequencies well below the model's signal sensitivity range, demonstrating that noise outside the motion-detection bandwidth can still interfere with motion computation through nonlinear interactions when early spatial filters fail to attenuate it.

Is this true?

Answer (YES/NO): YES